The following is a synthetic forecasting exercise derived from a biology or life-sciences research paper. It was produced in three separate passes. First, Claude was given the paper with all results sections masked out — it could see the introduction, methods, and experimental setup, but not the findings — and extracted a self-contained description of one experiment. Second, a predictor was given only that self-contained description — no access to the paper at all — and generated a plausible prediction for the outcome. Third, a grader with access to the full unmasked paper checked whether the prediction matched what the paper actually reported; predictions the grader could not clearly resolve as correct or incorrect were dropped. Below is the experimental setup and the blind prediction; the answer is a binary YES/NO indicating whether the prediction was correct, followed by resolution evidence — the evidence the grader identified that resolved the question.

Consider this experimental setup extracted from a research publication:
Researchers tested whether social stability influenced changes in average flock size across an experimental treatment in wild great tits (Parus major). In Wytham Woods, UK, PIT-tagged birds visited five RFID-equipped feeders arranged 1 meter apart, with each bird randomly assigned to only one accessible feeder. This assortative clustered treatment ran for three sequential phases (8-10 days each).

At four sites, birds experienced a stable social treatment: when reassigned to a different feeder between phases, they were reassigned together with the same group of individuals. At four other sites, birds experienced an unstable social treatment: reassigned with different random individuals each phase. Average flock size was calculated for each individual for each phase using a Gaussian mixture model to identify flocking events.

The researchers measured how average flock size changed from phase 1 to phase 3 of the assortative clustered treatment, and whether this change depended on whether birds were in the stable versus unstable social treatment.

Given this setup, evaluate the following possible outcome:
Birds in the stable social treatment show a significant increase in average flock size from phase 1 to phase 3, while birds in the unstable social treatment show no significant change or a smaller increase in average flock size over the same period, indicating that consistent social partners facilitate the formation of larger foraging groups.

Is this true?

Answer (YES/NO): YES